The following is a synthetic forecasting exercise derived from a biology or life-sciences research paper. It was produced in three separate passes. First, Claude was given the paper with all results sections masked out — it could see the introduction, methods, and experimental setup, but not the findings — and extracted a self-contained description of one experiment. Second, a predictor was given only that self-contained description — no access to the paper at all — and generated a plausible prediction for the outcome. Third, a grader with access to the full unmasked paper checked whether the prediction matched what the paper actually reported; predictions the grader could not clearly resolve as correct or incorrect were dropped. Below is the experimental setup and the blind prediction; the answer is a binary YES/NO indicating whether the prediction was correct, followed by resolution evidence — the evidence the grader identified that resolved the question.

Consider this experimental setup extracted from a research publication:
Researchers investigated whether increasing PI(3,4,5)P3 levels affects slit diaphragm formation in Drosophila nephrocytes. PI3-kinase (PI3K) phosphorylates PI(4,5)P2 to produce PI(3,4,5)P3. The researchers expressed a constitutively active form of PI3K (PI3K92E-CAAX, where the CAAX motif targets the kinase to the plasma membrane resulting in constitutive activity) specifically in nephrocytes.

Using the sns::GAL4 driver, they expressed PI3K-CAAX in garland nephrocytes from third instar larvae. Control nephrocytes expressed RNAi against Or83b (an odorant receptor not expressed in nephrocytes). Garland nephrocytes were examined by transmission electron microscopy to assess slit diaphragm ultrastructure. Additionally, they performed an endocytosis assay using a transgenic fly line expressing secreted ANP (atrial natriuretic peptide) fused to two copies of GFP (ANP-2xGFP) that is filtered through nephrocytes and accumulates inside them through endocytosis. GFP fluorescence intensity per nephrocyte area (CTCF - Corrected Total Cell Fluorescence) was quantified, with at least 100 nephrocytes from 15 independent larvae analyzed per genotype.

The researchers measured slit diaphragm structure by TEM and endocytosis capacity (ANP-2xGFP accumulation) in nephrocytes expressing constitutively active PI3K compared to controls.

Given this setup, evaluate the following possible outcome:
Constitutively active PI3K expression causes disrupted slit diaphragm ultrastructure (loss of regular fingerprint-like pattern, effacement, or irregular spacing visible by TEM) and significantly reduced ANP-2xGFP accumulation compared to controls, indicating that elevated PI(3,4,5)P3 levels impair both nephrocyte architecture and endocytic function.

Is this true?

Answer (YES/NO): YES